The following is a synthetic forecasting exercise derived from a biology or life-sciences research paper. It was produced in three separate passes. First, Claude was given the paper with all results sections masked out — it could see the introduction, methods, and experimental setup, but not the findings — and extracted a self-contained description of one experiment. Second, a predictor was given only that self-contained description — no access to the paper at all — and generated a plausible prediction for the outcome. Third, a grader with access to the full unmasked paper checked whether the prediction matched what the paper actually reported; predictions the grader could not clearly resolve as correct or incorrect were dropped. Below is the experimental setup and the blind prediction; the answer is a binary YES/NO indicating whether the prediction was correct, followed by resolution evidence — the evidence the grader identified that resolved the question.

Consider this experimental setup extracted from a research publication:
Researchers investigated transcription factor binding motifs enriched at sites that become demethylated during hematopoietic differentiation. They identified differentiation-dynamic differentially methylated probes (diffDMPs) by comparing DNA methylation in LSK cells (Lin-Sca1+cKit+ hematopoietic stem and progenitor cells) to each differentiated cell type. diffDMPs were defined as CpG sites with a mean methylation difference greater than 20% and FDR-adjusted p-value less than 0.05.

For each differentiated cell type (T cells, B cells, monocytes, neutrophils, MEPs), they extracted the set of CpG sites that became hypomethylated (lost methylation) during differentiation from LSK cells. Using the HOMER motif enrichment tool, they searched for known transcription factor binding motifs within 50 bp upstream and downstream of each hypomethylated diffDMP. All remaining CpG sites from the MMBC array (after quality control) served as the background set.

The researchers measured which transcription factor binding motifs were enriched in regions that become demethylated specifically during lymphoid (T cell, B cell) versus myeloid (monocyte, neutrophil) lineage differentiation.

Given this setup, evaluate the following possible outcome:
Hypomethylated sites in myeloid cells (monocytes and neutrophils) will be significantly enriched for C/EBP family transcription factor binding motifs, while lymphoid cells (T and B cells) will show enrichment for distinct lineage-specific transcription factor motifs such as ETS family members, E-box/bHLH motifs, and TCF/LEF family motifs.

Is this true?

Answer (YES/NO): NO